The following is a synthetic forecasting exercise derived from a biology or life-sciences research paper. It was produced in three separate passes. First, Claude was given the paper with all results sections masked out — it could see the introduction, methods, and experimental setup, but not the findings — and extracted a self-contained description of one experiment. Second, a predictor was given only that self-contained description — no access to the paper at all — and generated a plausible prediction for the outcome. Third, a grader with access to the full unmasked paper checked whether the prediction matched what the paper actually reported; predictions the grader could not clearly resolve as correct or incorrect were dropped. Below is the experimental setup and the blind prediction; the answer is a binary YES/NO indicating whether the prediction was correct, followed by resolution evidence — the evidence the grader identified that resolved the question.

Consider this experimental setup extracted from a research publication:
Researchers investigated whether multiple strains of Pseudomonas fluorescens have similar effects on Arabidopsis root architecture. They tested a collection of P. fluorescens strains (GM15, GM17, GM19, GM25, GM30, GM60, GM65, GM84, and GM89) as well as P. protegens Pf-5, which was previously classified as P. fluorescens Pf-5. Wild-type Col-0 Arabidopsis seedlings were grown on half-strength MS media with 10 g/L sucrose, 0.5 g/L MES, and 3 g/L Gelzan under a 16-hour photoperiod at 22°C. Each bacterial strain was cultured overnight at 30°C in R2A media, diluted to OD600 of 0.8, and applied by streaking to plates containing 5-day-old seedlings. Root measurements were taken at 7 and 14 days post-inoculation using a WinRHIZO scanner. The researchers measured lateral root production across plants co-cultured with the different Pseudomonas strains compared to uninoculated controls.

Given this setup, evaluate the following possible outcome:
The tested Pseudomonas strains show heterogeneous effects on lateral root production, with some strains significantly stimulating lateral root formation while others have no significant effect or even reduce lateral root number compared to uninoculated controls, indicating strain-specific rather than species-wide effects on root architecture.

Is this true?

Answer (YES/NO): NO